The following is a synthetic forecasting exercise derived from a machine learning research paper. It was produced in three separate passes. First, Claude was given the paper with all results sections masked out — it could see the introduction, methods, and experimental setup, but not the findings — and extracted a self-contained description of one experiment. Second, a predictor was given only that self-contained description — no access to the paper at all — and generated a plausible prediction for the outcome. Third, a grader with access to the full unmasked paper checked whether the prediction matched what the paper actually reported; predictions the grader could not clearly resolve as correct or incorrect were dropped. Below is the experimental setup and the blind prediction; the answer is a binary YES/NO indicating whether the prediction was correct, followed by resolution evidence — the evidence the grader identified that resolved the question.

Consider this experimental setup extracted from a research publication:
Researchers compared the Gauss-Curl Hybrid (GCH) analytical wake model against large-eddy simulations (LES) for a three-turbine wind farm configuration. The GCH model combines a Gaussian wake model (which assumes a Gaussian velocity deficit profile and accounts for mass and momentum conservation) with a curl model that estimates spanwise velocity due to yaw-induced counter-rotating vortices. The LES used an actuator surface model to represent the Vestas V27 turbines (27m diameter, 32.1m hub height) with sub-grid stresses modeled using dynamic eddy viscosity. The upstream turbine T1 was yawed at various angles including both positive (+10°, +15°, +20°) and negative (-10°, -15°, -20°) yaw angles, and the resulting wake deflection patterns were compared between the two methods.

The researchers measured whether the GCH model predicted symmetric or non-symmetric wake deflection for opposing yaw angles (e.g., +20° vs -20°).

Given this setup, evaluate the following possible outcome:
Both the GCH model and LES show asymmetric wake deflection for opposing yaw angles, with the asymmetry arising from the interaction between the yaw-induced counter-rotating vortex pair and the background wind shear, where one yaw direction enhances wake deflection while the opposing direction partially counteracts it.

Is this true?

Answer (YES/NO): NO